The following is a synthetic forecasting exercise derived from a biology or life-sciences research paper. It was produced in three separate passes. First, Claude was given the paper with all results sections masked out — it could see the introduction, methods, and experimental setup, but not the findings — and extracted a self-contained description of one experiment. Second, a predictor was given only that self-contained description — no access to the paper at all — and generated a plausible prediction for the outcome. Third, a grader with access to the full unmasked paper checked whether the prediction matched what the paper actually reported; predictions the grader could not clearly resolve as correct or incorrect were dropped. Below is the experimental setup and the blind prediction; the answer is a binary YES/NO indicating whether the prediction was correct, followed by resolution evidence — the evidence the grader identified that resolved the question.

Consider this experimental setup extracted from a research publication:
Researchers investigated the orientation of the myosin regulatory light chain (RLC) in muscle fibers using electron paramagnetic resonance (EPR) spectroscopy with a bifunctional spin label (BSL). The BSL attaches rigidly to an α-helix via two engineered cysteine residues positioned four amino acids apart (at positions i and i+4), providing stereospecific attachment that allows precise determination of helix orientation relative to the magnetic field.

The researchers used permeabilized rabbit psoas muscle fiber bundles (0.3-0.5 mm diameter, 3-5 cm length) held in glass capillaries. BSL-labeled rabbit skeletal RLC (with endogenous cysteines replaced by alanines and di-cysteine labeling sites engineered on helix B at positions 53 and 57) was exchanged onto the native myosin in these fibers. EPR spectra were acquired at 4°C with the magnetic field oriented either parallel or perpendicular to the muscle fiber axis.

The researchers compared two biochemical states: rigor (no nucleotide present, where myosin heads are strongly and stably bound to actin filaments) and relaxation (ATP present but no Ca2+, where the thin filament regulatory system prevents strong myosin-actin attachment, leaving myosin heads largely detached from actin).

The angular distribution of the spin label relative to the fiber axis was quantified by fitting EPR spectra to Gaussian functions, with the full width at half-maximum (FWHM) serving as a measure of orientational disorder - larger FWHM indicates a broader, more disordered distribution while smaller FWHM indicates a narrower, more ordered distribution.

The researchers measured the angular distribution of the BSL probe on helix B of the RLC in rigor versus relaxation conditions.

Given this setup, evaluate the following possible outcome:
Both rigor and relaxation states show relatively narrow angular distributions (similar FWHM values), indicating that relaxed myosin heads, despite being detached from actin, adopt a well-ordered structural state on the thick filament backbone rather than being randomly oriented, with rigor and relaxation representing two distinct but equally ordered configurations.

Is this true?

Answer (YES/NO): NO